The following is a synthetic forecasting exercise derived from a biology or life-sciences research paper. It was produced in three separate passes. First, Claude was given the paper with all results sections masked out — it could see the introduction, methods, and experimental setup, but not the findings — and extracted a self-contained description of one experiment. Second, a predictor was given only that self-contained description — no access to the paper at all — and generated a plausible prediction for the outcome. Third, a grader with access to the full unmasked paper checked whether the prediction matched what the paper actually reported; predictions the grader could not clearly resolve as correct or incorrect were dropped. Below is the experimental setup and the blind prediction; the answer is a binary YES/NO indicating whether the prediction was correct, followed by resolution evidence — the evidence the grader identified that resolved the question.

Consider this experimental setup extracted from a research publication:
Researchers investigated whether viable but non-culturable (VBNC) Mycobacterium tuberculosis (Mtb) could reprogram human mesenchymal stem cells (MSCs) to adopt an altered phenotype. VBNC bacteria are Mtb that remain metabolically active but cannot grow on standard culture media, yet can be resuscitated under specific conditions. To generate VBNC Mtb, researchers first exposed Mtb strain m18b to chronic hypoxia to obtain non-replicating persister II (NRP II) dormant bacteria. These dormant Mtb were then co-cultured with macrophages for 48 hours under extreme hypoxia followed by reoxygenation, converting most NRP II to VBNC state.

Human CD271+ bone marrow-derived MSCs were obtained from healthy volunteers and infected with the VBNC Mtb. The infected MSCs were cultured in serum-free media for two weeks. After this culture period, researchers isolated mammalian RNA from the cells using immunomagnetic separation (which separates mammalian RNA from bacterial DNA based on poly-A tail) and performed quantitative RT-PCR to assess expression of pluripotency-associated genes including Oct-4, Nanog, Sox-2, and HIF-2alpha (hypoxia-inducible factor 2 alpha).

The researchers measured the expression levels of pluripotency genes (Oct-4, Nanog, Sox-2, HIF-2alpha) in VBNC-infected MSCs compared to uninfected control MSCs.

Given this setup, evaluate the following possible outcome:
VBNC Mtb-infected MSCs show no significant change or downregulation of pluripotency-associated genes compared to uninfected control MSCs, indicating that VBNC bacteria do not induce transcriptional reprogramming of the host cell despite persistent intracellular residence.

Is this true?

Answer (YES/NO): NO